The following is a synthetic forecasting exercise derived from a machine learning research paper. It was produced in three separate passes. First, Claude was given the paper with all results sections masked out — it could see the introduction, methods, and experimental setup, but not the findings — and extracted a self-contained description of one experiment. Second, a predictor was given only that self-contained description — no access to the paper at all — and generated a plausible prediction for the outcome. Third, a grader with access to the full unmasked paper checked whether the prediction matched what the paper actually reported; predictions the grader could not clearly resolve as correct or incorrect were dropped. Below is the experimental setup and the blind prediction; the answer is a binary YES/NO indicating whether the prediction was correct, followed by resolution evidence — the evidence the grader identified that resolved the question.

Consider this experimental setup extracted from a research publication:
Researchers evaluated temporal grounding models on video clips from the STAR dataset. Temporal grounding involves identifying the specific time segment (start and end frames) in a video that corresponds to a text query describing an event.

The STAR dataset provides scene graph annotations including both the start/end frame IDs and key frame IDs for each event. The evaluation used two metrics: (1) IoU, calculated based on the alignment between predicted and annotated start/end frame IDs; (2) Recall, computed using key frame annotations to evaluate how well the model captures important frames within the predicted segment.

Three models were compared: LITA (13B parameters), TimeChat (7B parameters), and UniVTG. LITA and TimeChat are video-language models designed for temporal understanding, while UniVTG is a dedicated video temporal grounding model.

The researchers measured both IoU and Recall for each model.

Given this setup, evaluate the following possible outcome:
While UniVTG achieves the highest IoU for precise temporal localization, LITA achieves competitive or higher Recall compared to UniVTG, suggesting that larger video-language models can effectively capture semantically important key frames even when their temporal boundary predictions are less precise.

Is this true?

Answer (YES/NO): NO